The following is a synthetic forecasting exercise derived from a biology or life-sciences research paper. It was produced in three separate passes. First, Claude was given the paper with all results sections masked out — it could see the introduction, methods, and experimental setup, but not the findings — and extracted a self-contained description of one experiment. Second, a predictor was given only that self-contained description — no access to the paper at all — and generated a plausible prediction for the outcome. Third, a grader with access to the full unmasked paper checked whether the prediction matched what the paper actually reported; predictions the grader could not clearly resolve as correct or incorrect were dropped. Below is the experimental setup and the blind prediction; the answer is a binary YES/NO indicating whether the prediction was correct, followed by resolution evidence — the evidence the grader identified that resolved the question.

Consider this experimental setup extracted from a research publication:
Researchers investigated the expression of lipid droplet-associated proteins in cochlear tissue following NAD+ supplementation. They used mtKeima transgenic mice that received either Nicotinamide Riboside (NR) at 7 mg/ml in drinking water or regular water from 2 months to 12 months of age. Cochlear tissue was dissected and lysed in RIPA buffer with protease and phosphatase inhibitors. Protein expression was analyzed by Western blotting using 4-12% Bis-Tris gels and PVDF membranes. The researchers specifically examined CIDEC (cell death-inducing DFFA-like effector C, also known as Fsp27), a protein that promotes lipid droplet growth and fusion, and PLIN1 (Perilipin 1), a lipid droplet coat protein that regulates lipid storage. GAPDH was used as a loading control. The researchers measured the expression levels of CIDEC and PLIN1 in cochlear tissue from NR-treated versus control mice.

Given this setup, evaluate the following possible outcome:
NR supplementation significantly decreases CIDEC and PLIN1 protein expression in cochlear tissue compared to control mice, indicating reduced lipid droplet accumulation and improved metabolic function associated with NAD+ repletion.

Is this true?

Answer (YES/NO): NO